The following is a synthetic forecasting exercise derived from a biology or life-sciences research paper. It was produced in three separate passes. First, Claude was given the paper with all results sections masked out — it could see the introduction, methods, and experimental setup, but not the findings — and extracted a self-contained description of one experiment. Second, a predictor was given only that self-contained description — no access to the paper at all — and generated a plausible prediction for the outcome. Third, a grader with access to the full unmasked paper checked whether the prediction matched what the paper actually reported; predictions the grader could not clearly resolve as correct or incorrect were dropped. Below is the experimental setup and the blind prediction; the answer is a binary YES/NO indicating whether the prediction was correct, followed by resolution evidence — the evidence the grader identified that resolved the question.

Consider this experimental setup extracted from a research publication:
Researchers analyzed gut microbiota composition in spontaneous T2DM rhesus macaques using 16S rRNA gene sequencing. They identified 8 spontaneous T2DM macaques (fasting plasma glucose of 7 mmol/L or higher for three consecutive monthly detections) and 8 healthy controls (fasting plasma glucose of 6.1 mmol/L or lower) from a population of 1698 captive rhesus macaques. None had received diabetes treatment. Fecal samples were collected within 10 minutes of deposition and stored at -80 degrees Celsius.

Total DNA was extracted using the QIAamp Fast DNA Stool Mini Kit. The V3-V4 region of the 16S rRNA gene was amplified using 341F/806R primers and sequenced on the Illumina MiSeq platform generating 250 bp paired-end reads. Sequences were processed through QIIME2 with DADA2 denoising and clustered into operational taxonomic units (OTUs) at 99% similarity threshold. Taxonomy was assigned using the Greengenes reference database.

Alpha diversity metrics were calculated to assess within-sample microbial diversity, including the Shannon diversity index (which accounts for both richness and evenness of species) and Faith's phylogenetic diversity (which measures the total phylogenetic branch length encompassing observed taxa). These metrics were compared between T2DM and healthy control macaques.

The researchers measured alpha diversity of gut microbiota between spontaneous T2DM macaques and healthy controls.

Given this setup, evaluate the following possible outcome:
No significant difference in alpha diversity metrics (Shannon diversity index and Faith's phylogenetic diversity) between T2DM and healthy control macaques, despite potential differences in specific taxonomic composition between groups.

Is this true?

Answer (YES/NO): YES